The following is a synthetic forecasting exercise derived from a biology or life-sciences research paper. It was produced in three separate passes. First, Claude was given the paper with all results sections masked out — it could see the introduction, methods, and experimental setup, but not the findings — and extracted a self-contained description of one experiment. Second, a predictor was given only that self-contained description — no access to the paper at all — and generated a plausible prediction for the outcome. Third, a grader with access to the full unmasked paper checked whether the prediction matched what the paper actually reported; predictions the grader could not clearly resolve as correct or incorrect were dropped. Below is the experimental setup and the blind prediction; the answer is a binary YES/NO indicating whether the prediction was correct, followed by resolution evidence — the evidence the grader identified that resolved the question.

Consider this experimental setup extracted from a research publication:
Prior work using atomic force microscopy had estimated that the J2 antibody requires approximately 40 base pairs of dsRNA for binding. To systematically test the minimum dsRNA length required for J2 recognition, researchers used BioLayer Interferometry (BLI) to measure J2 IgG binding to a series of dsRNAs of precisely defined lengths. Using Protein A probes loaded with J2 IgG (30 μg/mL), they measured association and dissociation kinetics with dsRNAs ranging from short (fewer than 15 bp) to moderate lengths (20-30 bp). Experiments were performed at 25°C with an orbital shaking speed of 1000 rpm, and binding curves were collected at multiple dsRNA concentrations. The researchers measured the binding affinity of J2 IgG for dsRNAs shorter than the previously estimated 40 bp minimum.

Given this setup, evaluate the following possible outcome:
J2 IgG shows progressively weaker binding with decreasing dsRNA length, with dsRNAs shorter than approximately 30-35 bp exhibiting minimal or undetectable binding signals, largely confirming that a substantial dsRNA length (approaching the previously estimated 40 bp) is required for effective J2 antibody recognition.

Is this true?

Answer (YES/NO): NO